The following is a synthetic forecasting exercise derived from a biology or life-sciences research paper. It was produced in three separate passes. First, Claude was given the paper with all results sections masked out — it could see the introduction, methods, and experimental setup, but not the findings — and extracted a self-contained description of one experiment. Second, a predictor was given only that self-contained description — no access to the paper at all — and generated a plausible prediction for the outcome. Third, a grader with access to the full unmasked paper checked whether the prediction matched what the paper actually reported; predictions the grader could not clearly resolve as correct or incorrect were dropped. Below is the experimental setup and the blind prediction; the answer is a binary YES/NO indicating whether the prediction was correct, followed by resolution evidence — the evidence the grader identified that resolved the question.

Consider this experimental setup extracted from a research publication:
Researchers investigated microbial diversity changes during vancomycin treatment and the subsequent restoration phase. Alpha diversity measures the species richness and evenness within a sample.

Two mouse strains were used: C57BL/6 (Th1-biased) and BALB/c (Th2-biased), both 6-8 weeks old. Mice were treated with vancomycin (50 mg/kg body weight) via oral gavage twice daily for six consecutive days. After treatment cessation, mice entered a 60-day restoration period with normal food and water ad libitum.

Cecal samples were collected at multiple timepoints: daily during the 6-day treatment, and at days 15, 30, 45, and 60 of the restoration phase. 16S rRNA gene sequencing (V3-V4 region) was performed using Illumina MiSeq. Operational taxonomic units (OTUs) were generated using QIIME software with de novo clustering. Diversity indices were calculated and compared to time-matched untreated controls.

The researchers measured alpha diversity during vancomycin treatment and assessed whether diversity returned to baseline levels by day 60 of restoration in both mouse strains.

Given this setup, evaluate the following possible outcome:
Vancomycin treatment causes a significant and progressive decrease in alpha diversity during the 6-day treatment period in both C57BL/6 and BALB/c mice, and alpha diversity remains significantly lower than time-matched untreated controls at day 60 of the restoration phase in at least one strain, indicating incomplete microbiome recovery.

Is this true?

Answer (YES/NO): NO